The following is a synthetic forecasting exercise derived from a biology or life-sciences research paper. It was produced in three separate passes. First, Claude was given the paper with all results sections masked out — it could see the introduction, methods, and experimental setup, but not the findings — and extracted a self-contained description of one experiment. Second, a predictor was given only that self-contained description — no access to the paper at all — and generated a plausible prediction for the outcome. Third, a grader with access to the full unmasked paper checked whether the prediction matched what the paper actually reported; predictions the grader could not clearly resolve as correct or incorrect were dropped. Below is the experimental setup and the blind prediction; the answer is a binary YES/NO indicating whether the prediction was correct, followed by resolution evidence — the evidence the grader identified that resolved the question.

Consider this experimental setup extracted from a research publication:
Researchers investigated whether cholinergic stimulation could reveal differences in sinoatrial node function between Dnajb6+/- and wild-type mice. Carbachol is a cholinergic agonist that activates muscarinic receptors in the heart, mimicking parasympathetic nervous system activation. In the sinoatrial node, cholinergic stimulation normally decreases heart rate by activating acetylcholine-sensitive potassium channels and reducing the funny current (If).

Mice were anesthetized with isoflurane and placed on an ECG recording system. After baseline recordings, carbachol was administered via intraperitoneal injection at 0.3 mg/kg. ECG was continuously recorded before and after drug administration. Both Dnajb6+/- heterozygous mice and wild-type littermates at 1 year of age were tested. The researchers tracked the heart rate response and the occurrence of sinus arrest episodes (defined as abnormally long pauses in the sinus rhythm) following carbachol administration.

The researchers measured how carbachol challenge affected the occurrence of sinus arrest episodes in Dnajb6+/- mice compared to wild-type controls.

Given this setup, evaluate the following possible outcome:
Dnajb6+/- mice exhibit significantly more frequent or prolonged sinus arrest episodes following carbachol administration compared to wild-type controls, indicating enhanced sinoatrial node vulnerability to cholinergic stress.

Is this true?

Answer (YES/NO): YES